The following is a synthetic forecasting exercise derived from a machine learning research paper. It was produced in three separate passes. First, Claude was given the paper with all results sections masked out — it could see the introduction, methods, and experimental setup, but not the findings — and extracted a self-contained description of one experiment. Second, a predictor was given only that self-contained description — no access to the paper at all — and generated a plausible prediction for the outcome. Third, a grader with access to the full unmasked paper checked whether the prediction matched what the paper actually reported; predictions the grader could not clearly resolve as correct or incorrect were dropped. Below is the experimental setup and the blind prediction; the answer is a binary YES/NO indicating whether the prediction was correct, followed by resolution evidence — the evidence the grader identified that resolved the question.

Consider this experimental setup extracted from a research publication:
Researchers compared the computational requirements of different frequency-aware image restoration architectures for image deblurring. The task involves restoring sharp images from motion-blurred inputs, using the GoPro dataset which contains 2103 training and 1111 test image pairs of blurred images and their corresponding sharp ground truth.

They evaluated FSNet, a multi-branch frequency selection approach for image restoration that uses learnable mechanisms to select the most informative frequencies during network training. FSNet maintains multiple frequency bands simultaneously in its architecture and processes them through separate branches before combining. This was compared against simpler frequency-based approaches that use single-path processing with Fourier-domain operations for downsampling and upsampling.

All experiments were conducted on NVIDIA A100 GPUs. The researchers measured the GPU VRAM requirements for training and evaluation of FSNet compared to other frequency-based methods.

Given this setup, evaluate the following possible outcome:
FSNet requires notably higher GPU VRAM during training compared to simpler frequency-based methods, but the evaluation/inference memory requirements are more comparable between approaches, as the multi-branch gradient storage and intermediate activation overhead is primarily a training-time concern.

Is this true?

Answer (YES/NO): NO